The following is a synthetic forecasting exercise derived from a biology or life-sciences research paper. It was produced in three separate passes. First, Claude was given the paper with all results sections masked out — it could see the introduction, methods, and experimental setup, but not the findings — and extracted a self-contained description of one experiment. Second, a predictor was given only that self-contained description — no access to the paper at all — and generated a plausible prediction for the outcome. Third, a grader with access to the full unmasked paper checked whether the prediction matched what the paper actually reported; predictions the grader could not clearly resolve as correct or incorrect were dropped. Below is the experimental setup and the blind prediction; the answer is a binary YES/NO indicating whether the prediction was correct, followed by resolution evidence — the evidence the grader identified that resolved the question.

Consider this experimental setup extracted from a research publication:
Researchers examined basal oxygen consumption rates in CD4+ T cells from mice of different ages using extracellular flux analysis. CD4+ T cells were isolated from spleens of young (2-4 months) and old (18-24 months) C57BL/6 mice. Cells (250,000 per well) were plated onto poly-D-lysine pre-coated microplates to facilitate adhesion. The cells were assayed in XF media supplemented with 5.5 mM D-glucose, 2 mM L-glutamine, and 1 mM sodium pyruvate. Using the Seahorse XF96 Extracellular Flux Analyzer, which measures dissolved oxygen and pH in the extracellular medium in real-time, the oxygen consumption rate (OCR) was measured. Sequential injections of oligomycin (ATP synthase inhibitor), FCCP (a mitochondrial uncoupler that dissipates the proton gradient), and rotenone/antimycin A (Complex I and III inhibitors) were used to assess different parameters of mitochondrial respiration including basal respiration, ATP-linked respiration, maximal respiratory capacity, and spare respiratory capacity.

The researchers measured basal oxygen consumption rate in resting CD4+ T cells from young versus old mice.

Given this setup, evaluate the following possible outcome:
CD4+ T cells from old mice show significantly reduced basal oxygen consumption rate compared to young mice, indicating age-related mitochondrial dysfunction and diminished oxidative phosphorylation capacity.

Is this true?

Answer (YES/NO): NO